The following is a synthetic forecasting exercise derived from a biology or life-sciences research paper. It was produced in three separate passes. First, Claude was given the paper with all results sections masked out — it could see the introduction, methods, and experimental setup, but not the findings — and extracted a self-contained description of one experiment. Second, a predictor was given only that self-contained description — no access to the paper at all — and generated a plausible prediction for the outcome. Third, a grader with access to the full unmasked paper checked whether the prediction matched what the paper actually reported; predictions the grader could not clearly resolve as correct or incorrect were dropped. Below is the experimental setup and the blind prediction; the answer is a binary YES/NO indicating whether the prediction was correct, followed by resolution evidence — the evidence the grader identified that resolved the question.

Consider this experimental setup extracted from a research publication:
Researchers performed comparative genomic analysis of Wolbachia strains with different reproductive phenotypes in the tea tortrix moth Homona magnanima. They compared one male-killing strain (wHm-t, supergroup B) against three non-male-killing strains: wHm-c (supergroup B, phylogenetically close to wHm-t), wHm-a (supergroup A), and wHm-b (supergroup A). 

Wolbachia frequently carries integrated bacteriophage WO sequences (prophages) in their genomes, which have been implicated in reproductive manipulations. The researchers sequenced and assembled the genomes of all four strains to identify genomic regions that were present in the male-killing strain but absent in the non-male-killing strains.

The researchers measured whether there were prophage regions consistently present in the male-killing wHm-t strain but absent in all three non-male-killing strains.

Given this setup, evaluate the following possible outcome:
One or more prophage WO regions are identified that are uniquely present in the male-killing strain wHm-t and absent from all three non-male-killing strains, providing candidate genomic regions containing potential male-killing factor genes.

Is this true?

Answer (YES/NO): YES